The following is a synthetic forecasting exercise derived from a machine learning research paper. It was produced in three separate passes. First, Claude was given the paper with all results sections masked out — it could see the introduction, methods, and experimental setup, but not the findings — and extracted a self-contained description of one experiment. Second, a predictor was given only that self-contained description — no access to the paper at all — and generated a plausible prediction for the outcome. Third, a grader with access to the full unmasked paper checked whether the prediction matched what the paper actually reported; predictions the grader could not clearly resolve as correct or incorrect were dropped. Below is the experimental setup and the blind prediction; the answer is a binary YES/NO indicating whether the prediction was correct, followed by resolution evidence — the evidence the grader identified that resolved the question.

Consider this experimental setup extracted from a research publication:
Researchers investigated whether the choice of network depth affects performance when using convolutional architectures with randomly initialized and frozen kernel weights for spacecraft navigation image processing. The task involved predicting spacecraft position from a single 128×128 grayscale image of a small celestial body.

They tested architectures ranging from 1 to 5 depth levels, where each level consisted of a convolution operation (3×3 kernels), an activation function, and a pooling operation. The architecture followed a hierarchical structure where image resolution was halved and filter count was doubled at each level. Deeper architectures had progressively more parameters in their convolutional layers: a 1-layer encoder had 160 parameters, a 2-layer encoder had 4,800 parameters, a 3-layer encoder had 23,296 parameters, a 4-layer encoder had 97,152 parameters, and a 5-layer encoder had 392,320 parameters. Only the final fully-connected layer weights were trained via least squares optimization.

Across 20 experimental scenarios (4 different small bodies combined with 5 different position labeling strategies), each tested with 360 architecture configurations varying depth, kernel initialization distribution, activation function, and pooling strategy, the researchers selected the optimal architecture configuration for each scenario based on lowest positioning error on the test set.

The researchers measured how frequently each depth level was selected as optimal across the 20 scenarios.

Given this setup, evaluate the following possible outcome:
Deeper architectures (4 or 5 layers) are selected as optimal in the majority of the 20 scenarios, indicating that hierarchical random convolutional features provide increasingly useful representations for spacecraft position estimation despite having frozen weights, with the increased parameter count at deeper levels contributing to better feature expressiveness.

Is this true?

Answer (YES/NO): YES